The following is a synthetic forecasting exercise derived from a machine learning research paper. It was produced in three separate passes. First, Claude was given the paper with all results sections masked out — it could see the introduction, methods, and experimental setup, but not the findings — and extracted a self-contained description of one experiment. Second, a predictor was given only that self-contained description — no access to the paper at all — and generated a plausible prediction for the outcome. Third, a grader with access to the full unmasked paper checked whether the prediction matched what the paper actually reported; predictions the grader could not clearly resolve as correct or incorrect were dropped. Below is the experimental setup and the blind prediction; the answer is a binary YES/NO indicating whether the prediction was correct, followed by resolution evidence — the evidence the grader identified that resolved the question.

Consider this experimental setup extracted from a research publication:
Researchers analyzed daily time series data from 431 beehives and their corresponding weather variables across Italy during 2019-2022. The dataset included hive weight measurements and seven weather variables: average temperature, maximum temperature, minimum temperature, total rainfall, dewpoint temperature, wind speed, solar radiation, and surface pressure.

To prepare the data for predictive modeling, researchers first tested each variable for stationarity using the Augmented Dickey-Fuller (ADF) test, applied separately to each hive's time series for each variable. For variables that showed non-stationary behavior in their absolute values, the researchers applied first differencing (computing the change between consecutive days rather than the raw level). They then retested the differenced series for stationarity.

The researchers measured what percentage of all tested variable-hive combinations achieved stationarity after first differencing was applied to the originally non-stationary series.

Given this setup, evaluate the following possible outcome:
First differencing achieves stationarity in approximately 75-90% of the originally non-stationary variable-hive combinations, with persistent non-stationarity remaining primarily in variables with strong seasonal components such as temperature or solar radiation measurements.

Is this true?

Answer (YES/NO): NO